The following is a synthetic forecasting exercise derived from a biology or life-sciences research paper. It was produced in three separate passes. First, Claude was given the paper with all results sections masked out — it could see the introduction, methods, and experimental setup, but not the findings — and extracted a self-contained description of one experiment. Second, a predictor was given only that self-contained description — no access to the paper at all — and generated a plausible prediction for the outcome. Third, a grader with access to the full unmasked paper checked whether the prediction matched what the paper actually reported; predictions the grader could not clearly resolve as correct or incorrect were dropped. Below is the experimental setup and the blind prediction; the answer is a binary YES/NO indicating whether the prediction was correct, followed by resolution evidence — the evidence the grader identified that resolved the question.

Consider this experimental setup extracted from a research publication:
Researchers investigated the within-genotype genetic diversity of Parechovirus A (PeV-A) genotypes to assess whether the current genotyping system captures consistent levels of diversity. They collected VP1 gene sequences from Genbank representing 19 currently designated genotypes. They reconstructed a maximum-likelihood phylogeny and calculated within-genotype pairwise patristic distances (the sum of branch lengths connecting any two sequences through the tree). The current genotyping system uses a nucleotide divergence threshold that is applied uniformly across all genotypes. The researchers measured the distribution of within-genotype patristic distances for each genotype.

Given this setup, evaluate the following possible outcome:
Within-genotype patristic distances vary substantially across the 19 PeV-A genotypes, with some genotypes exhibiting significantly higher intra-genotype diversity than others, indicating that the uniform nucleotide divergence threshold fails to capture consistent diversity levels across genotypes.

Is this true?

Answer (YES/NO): YES